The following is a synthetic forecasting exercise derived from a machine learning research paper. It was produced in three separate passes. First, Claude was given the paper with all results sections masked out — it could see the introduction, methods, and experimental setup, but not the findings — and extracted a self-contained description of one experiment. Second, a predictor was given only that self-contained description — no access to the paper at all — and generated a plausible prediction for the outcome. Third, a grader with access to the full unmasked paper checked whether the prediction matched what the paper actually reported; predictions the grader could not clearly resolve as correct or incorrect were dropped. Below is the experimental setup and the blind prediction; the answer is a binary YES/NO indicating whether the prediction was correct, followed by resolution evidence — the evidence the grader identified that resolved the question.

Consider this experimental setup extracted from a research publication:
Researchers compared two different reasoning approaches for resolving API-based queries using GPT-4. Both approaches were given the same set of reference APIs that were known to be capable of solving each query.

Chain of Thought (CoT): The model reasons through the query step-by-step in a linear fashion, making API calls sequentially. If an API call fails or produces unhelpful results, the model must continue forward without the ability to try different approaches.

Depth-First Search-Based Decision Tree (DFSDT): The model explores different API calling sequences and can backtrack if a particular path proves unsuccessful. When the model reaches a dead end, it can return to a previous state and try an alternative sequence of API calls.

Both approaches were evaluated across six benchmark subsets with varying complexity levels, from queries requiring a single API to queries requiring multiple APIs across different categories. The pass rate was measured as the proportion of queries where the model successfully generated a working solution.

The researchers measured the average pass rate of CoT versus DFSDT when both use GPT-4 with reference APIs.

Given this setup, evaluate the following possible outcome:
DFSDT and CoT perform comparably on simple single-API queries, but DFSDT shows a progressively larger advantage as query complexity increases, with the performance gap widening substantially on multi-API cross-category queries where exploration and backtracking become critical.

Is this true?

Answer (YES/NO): NO